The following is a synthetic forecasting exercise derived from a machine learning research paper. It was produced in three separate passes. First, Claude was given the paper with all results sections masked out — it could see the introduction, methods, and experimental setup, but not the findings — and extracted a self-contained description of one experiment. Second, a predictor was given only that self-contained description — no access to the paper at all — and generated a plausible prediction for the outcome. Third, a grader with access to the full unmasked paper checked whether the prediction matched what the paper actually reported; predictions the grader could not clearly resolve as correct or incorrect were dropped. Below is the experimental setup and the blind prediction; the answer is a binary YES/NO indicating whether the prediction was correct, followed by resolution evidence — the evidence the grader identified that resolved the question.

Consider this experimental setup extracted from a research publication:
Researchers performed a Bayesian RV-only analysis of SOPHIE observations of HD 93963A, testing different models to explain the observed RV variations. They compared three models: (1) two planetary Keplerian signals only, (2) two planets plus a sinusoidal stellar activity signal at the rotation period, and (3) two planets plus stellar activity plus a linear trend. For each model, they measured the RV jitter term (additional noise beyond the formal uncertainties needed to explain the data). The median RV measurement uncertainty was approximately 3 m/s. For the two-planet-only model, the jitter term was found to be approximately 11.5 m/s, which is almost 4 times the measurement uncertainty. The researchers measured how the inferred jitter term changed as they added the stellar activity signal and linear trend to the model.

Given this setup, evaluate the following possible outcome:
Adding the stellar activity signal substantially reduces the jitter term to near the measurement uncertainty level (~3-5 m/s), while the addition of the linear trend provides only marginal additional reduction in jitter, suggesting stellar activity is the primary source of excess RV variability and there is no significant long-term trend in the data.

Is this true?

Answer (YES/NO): NO